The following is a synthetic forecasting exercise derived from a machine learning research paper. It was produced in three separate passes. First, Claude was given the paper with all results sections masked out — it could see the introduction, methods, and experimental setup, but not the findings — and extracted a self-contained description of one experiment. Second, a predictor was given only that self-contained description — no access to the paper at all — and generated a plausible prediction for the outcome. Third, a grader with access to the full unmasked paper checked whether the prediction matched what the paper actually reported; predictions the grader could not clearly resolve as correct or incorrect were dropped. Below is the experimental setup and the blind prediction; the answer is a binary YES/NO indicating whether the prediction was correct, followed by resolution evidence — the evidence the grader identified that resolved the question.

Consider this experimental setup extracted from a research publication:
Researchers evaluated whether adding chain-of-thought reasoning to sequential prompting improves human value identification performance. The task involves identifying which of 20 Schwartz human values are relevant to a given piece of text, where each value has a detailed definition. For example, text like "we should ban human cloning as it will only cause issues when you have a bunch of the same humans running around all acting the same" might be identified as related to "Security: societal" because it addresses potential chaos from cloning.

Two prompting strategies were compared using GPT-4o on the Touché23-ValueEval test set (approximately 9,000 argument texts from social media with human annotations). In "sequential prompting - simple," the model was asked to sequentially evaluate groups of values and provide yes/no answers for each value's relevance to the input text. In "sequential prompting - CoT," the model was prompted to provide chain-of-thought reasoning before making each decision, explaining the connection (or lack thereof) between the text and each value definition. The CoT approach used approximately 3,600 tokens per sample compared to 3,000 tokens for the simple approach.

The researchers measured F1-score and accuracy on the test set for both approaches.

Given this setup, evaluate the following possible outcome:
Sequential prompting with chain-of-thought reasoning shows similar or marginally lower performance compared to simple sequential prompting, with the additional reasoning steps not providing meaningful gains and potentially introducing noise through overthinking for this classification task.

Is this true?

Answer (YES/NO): NO